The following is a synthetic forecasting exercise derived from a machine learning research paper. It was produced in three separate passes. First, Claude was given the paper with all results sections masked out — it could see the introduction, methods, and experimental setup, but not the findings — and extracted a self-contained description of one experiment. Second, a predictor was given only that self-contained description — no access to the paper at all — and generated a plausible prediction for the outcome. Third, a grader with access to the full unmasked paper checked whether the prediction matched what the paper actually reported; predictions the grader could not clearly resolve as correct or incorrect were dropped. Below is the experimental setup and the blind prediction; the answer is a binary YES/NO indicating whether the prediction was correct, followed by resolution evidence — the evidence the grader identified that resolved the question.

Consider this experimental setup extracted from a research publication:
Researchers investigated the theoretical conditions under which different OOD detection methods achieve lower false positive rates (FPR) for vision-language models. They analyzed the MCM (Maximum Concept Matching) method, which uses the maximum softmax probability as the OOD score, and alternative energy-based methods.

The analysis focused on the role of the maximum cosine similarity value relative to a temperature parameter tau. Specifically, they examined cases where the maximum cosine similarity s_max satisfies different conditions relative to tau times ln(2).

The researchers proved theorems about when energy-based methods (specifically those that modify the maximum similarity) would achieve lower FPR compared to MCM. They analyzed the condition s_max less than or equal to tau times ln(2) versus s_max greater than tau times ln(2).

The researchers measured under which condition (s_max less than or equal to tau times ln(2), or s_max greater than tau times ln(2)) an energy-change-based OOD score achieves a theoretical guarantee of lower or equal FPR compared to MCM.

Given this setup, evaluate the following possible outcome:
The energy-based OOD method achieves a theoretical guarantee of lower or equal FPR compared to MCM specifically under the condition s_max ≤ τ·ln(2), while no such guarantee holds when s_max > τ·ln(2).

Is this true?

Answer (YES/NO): YES